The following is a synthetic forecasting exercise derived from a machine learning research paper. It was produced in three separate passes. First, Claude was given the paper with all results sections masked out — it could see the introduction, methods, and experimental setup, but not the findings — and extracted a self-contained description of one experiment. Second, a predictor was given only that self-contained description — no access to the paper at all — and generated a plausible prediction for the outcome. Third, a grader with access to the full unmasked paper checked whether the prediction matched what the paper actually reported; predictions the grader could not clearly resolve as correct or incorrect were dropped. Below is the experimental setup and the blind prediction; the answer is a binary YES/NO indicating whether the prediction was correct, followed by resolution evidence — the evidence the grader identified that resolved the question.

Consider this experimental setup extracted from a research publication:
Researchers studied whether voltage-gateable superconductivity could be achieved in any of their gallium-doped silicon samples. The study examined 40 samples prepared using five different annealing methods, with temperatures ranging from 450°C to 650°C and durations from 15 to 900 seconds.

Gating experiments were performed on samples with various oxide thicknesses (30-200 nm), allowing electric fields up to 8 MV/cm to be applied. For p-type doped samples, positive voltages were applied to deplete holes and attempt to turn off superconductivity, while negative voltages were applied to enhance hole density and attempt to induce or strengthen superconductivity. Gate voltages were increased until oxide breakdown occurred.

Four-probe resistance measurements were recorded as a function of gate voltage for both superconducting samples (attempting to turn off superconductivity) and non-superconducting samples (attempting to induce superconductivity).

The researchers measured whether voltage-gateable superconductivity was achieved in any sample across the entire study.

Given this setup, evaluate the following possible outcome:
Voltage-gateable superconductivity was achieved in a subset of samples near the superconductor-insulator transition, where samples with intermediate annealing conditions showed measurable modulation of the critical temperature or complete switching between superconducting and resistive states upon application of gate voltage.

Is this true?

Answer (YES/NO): NO